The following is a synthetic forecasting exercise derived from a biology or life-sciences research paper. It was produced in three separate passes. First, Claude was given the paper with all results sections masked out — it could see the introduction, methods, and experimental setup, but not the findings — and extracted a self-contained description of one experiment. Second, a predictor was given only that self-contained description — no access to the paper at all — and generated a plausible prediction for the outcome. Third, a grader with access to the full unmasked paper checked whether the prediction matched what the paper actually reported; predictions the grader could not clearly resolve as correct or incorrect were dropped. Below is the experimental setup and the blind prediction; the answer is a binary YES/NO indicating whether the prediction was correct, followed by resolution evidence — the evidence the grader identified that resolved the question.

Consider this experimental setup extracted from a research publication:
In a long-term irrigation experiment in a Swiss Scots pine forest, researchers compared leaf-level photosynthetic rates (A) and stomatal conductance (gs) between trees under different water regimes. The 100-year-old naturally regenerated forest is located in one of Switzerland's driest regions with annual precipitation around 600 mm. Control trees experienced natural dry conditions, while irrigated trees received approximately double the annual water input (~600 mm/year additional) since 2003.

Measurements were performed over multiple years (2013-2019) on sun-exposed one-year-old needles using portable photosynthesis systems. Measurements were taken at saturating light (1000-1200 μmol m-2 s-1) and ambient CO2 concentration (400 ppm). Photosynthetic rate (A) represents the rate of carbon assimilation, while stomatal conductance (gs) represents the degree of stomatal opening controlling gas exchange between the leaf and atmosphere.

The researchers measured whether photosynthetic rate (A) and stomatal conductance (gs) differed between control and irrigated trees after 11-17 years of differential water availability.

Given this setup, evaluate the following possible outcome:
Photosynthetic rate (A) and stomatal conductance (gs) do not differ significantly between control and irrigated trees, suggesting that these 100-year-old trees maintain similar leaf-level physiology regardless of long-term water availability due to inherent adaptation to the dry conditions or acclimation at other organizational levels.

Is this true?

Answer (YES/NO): NO